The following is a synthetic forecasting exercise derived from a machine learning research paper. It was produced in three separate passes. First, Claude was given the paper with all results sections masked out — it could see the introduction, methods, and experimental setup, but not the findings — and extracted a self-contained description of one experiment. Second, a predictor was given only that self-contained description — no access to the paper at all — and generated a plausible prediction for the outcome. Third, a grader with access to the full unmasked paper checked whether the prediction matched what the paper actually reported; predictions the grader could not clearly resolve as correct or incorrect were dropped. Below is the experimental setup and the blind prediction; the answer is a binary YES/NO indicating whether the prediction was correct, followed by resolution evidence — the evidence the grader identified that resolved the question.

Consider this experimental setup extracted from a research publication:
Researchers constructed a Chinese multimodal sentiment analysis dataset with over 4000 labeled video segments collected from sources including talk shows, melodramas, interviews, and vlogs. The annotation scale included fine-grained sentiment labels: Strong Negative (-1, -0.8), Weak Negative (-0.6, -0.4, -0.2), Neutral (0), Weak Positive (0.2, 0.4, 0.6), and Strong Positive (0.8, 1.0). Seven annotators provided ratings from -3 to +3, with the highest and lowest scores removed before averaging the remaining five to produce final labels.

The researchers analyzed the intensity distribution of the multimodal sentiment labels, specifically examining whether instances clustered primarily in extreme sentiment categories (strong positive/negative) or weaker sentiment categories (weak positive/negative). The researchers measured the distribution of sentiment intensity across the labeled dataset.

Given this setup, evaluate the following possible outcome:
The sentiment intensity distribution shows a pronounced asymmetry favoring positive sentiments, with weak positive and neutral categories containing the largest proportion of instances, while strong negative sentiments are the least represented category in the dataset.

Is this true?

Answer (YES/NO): NO